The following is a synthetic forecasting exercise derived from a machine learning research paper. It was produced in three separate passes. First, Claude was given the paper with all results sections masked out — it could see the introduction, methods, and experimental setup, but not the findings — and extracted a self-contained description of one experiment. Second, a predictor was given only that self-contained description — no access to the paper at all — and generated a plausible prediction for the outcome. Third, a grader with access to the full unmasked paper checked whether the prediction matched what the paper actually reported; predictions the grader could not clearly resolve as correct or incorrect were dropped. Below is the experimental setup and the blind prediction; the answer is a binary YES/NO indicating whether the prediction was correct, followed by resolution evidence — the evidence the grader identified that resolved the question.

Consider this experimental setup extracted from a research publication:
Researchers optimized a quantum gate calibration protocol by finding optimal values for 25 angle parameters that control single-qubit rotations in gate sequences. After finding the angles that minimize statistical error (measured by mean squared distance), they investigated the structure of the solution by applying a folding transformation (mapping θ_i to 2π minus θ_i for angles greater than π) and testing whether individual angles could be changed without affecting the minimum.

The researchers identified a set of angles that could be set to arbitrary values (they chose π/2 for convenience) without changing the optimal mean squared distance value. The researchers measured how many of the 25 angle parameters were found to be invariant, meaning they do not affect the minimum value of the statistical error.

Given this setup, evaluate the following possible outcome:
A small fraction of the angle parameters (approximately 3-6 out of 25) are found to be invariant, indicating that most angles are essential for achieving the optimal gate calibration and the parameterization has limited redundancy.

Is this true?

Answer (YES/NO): NO